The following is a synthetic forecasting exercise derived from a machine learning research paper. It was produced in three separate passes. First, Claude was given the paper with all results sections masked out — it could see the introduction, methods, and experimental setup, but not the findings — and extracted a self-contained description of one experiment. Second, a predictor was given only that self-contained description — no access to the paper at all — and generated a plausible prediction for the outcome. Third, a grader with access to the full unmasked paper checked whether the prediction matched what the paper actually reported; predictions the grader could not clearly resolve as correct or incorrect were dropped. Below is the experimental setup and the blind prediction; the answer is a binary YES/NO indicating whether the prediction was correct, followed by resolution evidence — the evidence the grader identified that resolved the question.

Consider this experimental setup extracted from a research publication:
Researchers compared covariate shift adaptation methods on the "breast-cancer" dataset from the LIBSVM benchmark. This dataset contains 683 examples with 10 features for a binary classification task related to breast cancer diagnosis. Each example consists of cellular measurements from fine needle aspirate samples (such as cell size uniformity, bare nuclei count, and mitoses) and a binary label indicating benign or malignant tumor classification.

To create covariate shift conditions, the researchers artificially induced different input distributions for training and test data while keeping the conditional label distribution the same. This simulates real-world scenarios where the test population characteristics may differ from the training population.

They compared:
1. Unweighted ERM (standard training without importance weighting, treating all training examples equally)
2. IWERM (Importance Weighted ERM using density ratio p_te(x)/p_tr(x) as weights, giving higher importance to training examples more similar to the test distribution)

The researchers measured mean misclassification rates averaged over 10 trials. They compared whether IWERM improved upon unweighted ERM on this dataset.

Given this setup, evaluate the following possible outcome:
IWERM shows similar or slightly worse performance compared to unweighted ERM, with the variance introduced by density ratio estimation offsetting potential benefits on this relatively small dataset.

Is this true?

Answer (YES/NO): YES